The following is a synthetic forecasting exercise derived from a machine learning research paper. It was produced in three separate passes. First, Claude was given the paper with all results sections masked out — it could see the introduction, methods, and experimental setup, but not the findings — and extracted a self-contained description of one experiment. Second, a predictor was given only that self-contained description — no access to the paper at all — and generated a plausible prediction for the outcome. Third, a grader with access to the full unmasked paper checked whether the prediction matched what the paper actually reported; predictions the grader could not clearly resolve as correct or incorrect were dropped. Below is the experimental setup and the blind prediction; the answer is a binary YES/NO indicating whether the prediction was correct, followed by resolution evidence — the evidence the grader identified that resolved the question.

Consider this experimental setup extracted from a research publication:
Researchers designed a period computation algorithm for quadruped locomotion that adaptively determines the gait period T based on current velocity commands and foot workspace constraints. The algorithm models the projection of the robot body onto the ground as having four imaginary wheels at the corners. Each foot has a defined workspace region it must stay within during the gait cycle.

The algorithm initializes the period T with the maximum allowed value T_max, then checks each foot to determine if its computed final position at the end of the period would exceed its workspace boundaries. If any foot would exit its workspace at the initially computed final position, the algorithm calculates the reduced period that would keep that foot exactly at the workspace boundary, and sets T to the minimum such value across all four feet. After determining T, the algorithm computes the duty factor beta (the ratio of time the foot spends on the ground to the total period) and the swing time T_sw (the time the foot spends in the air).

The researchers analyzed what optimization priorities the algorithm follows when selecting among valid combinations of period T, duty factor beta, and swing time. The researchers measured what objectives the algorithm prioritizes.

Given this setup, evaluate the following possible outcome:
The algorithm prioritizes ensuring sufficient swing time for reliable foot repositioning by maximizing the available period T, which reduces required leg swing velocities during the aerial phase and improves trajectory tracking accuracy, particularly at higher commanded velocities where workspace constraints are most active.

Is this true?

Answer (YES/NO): NO